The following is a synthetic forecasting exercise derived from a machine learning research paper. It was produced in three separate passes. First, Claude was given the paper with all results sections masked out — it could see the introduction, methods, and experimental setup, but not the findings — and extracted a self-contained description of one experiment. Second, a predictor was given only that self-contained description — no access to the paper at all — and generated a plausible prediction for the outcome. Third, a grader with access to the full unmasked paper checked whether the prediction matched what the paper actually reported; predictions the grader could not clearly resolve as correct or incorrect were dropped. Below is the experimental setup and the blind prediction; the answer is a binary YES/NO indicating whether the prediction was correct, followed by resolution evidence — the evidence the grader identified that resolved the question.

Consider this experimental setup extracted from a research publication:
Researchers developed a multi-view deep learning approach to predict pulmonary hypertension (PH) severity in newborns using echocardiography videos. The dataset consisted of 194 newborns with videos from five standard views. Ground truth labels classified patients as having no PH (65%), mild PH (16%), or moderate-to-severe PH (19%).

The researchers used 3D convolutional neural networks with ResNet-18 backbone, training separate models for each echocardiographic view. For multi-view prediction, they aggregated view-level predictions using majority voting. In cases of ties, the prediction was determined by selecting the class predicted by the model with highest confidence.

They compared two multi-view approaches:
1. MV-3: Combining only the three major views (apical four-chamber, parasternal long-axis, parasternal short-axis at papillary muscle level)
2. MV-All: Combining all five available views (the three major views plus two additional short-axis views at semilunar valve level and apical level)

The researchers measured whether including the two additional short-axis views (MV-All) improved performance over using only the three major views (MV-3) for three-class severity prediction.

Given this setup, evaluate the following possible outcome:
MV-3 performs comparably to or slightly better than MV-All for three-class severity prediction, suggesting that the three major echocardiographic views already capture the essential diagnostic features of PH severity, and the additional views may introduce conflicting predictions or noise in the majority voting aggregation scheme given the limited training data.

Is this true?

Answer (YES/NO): NO